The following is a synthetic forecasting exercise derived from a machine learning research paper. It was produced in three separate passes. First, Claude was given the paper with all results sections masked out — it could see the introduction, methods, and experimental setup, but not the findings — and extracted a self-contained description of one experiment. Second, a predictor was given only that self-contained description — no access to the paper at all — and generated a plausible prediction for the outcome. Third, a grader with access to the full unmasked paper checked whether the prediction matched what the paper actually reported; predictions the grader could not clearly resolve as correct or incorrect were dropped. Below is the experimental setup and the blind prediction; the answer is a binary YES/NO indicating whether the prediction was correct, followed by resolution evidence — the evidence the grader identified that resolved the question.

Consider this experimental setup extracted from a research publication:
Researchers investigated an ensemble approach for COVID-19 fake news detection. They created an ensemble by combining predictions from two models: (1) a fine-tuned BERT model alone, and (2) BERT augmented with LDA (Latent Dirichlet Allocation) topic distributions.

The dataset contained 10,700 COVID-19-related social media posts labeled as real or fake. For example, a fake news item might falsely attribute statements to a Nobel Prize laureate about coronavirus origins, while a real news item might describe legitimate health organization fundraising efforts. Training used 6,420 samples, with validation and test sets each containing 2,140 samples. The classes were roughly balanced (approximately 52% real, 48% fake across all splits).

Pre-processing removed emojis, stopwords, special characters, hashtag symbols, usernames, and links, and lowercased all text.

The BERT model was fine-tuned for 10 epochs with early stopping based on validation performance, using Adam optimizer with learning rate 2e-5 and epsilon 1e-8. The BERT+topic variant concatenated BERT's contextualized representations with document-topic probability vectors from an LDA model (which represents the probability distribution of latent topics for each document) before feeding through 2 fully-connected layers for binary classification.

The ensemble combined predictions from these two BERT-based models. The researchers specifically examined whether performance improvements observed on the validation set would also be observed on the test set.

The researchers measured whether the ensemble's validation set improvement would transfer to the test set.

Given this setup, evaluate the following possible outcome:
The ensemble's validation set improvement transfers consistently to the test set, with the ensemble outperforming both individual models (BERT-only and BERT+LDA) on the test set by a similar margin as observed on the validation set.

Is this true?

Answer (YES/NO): NO